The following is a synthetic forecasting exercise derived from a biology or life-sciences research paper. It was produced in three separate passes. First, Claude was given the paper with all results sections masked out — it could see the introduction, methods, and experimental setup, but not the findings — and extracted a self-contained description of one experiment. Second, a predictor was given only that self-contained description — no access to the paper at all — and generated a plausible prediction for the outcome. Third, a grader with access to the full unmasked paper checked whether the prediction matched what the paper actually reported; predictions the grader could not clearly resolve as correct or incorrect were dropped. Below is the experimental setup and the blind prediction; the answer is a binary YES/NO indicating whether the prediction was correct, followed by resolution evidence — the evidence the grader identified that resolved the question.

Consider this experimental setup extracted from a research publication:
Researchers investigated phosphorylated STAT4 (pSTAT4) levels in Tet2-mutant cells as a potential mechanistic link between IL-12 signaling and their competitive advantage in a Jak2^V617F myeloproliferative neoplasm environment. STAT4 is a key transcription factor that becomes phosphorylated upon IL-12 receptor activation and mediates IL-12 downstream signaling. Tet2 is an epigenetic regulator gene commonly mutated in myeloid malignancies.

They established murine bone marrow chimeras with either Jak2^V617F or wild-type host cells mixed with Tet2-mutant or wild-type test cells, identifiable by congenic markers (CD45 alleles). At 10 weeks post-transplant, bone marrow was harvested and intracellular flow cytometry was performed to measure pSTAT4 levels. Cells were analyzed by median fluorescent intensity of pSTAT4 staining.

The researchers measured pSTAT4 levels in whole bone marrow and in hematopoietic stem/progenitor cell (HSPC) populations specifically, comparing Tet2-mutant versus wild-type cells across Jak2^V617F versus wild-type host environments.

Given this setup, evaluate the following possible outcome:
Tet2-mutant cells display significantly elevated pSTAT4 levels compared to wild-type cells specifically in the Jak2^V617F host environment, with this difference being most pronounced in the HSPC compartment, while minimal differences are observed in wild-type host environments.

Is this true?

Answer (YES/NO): YES